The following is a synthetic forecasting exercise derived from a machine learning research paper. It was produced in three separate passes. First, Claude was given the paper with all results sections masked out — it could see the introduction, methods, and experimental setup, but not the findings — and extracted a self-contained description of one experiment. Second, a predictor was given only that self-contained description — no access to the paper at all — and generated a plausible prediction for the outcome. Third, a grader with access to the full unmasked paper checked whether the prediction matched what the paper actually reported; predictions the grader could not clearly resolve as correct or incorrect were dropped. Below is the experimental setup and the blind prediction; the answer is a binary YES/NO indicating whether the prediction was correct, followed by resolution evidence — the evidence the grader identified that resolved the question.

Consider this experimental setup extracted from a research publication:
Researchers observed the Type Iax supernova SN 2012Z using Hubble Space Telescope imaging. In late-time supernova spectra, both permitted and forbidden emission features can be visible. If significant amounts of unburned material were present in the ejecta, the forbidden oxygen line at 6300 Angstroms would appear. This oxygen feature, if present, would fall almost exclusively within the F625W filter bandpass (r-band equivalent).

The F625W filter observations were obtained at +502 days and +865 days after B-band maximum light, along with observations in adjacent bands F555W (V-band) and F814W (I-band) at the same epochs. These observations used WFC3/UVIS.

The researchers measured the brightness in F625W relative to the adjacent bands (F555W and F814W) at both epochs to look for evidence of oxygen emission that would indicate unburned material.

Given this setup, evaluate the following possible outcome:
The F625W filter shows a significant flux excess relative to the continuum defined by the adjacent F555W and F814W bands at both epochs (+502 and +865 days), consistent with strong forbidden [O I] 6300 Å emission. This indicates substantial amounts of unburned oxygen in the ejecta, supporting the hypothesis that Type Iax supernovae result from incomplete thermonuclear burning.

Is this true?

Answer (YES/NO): NO